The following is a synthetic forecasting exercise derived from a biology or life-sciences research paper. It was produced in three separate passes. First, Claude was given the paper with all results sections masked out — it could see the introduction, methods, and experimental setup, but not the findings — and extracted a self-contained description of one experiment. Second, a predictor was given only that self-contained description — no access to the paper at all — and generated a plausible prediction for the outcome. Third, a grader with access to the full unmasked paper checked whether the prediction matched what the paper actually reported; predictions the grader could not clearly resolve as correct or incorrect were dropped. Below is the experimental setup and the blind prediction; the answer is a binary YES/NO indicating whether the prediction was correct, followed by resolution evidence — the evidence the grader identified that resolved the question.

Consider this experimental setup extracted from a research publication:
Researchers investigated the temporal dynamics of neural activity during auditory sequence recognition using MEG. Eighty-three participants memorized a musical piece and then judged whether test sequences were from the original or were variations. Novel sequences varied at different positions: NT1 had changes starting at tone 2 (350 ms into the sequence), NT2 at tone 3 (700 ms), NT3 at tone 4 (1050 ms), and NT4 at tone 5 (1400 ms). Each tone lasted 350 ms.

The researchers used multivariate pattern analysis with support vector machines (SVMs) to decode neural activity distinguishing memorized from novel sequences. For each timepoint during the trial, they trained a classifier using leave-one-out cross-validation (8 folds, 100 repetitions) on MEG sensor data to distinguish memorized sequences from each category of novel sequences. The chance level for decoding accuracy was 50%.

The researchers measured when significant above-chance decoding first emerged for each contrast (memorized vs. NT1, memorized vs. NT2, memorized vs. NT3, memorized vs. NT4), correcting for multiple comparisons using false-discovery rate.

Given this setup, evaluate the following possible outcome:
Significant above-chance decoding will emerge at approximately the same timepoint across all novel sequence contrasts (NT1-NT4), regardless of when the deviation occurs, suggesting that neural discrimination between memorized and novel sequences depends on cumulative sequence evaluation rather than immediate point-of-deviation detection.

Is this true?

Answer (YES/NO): NO